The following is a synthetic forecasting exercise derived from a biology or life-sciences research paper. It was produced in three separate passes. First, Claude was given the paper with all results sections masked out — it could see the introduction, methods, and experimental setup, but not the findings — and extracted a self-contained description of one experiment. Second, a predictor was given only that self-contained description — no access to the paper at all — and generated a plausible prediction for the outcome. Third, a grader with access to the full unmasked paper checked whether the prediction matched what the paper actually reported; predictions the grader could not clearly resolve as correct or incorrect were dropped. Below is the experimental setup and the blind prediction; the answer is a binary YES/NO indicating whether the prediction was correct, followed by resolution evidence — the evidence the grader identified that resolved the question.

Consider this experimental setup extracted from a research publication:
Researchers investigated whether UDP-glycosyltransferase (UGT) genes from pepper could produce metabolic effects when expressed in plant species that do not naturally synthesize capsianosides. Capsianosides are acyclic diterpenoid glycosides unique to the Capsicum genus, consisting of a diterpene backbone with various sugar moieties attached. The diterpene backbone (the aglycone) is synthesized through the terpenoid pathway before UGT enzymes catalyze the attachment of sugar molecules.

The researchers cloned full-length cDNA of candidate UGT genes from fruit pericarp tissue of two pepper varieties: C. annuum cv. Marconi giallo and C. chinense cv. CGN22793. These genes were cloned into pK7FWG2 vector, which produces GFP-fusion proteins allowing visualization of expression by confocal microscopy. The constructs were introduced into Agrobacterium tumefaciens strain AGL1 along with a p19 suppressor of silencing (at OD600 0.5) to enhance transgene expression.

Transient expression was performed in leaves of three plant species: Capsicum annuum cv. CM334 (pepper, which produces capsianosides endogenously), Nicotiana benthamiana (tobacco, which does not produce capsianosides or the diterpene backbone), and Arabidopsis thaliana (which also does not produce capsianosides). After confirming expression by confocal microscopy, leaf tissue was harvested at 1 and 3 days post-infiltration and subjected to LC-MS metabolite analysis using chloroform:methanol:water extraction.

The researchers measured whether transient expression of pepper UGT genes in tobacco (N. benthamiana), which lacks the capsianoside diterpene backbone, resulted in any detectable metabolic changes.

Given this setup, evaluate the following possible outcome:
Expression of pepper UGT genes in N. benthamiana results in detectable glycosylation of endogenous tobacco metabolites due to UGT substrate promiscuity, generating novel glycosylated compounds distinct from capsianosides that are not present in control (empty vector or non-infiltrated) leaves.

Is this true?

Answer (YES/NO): YES